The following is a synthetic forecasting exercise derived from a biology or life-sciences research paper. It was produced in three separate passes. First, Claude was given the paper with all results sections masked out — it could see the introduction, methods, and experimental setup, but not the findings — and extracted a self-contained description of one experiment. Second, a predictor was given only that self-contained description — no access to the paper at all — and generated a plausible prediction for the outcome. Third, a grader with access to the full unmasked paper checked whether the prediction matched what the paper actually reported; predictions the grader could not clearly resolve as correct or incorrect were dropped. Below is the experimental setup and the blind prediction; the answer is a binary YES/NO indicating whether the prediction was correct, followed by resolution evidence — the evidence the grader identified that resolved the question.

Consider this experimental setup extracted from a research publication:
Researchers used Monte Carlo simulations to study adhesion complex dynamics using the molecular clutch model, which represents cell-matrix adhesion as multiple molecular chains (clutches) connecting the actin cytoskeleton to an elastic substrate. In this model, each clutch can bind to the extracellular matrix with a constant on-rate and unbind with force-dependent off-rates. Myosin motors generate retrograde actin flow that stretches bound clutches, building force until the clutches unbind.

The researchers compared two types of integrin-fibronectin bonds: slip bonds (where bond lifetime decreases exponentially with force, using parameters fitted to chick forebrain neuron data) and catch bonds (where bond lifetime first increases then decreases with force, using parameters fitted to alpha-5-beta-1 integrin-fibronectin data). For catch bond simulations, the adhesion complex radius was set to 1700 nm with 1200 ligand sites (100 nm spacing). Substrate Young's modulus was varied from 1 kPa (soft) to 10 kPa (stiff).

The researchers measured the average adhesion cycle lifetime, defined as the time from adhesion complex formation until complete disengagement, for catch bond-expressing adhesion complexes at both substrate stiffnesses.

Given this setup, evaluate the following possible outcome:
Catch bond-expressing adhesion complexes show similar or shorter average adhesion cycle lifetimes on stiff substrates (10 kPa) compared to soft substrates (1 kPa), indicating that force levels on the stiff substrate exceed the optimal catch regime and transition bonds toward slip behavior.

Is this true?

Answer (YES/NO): YES